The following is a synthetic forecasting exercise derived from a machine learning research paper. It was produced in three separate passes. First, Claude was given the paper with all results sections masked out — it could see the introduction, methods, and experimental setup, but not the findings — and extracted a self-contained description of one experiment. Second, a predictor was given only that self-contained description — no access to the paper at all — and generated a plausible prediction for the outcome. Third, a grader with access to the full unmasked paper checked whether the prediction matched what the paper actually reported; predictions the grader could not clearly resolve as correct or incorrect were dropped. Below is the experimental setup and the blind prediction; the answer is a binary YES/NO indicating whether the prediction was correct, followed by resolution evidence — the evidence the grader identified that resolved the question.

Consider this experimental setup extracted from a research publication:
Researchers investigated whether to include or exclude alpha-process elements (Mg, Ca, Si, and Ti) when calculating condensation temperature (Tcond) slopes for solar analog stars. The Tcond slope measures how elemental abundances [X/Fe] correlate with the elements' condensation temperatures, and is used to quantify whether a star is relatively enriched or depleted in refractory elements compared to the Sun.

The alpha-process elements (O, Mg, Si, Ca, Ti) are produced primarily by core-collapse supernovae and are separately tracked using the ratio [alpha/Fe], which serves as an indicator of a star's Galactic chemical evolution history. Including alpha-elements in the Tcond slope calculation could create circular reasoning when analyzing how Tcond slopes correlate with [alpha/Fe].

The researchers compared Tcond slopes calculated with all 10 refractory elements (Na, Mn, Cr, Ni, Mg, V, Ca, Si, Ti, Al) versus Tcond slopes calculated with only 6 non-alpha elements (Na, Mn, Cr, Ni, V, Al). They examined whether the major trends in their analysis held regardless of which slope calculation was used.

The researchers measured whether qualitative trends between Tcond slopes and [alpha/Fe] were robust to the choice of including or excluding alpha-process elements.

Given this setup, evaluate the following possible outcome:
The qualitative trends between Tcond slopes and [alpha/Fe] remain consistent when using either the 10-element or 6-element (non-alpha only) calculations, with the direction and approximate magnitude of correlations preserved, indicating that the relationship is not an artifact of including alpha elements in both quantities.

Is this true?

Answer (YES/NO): YES